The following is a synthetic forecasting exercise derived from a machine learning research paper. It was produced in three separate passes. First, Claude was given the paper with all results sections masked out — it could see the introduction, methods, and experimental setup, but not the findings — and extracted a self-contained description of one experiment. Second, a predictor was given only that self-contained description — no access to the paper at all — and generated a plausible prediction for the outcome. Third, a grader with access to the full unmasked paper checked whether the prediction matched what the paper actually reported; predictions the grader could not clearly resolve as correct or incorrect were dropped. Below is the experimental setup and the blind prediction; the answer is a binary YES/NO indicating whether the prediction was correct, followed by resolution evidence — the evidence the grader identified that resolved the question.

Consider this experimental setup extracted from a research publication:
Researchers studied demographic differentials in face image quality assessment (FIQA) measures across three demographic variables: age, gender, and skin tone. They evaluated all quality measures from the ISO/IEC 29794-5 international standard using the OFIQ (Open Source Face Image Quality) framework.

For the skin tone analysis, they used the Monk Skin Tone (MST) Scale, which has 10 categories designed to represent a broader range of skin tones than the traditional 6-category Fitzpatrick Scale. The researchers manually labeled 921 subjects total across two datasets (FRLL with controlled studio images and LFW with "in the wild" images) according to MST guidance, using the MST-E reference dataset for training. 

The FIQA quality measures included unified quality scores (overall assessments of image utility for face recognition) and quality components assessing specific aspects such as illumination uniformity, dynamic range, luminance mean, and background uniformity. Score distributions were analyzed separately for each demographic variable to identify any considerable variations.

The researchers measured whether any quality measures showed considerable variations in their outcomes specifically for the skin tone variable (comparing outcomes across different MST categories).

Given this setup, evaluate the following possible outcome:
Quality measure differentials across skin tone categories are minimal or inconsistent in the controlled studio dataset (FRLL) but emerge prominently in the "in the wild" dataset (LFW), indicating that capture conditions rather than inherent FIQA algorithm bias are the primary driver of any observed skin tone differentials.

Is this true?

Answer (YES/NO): NO